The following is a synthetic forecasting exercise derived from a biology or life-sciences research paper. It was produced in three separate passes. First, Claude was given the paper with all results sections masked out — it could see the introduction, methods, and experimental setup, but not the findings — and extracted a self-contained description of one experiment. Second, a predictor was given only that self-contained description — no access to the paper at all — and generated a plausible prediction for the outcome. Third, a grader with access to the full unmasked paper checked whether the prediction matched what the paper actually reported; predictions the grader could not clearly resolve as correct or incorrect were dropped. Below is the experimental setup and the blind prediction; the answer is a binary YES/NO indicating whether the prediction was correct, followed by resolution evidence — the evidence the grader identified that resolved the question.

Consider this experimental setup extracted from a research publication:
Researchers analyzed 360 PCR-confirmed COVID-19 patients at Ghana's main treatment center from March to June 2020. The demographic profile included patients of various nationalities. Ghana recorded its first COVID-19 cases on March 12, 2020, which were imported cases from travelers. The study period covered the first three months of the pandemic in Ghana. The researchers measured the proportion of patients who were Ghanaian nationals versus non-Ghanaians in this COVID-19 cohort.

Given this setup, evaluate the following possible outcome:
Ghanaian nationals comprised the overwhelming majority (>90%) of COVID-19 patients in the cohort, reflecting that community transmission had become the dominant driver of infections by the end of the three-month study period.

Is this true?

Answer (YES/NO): YES